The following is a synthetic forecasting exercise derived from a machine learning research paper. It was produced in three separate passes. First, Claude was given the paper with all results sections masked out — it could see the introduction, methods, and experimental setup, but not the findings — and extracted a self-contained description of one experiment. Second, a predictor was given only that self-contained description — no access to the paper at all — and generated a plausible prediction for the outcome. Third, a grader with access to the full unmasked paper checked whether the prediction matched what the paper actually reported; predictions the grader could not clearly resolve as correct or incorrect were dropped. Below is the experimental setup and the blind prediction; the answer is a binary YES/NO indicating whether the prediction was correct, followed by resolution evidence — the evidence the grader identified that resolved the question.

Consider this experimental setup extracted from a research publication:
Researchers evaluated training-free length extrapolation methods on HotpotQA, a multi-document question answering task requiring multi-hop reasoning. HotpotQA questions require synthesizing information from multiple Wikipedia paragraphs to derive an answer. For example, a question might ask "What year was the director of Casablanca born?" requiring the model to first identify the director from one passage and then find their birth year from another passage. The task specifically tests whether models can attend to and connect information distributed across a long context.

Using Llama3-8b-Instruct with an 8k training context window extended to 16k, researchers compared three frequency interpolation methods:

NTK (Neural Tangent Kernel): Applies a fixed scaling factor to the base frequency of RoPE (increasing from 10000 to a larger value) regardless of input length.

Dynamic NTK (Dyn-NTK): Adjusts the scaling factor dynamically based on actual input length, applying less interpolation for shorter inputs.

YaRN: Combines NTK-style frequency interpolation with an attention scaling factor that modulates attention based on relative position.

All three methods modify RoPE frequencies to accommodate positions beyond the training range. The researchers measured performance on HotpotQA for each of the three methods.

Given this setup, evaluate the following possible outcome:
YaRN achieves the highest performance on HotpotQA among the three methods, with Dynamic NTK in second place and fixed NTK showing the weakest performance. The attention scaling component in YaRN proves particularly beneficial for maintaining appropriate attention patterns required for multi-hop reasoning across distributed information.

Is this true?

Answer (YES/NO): YES